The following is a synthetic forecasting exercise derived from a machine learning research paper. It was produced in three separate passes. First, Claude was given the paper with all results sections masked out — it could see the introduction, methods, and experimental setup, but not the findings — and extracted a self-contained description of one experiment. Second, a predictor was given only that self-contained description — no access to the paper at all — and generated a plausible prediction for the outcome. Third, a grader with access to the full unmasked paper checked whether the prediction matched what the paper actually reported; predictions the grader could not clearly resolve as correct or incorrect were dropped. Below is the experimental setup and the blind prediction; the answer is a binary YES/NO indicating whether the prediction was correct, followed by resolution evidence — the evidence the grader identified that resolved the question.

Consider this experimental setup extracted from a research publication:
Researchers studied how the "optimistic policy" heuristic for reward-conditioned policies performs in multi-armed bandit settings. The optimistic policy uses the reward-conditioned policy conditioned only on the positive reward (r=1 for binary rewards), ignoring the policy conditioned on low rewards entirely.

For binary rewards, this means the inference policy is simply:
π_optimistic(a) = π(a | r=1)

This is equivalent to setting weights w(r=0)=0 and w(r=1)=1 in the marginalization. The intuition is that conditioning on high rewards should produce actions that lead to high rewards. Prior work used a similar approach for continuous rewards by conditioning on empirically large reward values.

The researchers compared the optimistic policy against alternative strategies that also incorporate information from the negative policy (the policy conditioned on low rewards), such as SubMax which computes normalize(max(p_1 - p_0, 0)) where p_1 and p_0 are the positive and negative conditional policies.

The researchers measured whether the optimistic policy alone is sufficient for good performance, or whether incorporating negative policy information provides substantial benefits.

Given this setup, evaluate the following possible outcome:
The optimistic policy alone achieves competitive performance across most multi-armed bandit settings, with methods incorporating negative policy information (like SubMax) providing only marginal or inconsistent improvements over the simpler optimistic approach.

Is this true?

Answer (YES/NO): NO